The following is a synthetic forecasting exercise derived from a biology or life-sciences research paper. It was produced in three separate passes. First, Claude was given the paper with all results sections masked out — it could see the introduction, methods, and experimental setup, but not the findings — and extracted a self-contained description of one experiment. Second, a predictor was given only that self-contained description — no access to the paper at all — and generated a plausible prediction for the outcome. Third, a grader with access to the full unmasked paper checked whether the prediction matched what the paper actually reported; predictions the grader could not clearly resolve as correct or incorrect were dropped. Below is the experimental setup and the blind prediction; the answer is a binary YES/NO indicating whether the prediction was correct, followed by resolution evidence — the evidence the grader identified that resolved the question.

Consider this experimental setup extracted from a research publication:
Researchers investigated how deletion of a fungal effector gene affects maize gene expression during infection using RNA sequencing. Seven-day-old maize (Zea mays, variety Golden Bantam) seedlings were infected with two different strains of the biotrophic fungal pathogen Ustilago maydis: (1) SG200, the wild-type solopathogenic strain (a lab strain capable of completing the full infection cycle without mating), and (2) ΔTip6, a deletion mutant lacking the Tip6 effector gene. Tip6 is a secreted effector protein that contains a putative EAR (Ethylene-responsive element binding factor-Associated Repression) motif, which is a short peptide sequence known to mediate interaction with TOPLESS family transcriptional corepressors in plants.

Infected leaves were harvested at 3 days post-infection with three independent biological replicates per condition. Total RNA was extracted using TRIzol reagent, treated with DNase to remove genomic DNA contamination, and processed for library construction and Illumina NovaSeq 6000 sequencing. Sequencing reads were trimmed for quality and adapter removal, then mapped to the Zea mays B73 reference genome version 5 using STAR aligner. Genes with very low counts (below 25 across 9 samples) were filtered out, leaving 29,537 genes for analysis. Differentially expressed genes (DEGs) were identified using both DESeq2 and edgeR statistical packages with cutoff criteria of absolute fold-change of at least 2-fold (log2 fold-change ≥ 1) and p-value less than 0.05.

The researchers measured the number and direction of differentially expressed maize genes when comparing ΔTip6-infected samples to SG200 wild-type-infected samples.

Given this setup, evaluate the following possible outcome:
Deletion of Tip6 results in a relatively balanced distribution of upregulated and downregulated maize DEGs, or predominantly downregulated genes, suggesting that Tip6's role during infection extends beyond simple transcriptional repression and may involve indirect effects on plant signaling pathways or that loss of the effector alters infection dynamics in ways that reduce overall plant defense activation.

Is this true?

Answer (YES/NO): NO